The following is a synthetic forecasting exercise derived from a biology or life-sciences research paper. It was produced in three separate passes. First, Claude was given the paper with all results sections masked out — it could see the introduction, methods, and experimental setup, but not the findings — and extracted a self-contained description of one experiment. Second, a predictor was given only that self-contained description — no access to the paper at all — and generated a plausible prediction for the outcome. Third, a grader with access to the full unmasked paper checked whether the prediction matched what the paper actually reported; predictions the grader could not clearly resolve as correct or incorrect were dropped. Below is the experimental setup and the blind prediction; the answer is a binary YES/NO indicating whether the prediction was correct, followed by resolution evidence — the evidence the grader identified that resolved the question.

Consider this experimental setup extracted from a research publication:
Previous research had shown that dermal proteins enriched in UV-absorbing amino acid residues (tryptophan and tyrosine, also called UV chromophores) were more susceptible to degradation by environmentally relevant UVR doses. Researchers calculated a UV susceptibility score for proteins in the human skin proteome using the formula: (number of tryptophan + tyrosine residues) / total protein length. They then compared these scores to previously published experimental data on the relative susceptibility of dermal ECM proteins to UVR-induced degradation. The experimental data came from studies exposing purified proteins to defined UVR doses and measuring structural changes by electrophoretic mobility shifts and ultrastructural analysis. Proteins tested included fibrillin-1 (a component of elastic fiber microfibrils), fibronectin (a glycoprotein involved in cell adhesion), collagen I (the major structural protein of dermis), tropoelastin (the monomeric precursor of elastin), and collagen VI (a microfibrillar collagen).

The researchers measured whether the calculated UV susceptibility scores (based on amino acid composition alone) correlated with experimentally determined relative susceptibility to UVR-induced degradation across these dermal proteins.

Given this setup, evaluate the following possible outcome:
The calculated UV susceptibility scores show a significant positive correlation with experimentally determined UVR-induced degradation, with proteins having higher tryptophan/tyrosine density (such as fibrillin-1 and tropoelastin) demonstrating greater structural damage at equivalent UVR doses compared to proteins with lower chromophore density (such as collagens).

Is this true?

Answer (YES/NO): NO